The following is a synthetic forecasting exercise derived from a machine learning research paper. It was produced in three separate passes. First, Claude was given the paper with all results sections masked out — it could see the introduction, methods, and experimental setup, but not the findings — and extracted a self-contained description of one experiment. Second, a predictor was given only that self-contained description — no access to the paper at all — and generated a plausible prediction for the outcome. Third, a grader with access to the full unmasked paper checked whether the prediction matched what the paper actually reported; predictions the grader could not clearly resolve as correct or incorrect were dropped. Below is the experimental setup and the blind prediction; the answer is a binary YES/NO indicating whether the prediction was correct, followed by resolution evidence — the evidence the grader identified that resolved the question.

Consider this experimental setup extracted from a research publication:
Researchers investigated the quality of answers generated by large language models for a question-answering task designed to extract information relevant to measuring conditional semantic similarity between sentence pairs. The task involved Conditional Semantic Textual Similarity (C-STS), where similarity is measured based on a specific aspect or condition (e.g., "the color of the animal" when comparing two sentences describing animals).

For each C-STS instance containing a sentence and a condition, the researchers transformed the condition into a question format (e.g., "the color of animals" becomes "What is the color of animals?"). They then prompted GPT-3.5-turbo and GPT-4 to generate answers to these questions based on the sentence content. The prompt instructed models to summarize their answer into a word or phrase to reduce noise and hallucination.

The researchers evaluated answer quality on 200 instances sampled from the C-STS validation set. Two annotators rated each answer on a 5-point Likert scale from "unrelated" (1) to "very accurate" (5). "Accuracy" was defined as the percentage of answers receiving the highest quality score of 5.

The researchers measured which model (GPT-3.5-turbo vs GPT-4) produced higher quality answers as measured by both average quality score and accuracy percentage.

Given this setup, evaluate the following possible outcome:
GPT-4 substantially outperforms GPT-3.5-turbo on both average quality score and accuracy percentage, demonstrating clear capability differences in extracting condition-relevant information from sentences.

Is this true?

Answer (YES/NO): NO